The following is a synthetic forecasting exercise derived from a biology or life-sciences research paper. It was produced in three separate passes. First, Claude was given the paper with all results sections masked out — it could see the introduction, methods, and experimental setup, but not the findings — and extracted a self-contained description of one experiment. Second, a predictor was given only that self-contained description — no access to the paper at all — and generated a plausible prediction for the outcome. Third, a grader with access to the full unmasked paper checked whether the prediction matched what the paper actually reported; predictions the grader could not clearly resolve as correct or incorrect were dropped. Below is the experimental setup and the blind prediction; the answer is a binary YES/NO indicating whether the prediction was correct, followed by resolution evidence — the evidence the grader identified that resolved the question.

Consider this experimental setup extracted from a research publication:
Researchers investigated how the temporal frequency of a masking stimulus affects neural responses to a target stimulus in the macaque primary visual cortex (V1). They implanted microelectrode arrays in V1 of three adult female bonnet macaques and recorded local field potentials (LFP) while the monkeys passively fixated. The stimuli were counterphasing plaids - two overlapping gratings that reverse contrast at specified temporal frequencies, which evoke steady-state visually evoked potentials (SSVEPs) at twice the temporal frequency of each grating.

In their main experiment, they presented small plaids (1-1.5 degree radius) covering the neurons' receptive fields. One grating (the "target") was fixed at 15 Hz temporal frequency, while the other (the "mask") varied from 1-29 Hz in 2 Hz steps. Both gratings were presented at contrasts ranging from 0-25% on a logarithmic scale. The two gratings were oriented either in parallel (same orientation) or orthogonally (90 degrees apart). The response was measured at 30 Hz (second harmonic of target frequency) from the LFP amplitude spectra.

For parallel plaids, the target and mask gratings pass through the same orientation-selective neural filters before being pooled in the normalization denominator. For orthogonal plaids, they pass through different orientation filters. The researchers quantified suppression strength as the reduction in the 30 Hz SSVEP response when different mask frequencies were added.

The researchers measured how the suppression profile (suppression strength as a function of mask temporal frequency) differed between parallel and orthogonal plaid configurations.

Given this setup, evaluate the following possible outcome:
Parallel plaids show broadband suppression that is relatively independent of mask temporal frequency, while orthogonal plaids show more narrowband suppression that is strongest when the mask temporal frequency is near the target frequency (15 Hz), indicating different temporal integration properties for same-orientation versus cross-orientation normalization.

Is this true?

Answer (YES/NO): NO